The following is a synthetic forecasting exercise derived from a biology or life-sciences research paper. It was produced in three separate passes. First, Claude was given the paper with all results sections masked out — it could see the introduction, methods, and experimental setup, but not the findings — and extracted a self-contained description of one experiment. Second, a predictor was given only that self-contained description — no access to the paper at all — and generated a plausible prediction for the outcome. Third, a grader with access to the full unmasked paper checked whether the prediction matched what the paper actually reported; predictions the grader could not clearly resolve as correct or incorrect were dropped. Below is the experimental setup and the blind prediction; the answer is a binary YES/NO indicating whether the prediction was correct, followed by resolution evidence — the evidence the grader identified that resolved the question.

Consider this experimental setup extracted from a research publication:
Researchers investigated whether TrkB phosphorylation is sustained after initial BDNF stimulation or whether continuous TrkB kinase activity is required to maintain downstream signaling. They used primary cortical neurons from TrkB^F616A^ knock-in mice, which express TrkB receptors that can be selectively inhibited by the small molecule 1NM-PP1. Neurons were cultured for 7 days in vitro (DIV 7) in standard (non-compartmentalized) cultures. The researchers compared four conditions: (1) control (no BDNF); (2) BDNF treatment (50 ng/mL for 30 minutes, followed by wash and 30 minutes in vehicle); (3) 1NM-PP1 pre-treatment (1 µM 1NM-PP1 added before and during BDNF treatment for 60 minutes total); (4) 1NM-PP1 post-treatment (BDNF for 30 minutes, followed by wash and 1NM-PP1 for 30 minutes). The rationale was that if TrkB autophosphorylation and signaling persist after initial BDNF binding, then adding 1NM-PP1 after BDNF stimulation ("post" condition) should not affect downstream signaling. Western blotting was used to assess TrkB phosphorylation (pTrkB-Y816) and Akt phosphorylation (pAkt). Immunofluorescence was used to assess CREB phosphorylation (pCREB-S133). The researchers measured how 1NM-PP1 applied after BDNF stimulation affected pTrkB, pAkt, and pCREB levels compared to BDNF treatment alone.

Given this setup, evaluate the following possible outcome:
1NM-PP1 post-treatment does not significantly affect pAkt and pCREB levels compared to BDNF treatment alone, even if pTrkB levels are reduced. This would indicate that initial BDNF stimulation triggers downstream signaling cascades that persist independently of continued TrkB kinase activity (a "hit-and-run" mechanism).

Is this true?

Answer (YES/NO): NO